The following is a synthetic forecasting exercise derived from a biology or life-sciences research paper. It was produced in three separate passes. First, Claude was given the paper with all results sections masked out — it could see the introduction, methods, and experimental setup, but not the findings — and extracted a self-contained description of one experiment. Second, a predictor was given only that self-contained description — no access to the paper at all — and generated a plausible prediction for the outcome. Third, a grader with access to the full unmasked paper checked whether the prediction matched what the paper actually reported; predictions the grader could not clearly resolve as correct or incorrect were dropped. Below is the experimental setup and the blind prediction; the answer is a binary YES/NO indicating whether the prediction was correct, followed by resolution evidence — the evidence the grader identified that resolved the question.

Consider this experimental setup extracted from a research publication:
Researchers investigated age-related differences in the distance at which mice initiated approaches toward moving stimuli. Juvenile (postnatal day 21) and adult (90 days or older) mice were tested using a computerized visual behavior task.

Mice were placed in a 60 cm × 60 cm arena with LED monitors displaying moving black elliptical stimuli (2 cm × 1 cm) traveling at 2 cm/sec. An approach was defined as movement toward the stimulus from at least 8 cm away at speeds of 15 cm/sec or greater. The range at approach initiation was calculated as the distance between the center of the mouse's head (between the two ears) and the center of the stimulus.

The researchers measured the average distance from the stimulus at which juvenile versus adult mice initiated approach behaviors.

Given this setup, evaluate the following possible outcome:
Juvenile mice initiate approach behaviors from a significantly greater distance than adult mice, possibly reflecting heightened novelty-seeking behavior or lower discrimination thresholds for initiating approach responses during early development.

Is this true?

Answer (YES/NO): NO